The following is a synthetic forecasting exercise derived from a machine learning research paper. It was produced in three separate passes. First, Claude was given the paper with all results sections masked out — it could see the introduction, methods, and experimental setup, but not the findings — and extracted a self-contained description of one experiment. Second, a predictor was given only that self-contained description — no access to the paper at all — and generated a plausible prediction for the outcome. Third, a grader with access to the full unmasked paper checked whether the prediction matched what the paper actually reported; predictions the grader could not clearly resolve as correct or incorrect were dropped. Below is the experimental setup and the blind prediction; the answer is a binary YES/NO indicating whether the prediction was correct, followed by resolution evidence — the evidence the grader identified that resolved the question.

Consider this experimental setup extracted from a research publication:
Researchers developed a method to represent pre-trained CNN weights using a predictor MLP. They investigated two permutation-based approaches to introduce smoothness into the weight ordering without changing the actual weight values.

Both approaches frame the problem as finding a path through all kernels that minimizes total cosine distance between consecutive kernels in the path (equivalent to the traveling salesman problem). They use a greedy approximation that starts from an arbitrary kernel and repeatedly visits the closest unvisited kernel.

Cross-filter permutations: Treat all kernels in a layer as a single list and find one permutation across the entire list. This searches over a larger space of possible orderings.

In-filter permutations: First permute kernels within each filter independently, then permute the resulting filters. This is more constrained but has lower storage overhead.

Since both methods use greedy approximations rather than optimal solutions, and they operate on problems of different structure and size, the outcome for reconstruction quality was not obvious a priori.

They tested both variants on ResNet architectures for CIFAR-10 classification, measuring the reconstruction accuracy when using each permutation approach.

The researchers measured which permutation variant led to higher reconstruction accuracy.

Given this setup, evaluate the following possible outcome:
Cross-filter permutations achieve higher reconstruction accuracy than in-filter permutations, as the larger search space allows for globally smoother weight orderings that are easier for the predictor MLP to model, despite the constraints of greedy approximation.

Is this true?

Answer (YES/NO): YES